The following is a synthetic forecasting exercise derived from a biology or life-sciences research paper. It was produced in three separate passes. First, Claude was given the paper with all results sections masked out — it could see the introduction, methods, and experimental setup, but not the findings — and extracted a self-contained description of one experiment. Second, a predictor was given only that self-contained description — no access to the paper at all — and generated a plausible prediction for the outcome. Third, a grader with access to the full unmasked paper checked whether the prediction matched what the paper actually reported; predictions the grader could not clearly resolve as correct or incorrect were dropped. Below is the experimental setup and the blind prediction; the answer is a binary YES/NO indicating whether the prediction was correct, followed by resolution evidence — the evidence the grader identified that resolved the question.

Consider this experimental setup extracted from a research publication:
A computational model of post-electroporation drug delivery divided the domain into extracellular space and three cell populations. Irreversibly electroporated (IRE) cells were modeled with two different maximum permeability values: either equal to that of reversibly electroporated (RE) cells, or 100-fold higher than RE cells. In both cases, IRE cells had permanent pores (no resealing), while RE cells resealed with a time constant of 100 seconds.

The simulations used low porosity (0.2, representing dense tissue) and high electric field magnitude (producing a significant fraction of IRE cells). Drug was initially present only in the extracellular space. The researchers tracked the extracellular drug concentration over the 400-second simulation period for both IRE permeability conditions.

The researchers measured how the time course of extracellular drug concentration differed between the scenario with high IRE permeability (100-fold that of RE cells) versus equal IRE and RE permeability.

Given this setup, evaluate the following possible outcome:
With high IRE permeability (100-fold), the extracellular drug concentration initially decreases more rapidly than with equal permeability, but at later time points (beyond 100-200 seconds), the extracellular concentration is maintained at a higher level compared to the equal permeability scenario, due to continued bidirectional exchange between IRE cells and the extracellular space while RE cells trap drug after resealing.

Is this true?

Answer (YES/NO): NO